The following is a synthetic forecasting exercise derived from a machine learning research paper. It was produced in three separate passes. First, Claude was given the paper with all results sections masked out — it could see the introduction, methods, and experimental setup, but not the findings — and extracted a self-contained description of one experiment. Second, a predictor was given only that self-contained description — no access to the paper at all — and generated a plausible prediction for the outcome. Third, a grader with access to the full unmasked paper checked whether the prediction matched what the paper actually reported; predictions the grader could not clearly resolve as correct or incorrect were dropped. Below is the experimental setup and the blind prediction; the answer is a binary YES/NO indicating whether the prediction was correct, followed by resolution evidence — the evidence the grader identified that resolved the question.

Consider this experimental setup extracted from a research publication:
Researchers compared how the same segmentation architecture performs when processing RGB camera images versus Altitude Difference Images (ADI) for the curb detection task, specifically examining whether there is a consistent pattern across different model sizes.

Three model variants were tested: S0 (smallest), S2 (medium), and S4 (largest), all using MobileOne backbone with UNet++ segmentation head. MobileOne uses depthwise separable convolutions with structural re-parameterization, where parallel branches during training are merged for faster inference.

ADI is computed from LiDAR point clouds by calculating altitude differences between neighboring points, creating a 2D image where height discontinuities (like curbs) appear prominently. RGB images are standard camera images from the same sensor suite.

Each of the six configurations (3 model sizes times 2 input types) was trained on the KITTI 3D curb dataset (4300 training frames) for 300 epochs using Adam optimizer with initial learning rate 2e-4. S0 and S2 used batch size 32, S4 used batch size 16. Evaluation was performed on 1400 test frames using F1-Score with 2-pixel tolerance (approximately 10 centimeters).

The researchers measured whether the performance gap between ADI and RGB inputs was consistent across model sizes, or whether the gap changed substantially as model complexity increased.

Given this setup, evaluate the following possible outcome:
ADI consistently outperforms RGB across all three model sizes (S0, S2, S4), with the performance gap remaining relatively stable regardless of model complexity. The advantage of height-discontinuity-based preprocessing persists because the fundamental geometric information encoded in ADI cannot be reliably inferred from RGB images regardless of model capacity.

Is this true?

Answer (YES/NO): NO